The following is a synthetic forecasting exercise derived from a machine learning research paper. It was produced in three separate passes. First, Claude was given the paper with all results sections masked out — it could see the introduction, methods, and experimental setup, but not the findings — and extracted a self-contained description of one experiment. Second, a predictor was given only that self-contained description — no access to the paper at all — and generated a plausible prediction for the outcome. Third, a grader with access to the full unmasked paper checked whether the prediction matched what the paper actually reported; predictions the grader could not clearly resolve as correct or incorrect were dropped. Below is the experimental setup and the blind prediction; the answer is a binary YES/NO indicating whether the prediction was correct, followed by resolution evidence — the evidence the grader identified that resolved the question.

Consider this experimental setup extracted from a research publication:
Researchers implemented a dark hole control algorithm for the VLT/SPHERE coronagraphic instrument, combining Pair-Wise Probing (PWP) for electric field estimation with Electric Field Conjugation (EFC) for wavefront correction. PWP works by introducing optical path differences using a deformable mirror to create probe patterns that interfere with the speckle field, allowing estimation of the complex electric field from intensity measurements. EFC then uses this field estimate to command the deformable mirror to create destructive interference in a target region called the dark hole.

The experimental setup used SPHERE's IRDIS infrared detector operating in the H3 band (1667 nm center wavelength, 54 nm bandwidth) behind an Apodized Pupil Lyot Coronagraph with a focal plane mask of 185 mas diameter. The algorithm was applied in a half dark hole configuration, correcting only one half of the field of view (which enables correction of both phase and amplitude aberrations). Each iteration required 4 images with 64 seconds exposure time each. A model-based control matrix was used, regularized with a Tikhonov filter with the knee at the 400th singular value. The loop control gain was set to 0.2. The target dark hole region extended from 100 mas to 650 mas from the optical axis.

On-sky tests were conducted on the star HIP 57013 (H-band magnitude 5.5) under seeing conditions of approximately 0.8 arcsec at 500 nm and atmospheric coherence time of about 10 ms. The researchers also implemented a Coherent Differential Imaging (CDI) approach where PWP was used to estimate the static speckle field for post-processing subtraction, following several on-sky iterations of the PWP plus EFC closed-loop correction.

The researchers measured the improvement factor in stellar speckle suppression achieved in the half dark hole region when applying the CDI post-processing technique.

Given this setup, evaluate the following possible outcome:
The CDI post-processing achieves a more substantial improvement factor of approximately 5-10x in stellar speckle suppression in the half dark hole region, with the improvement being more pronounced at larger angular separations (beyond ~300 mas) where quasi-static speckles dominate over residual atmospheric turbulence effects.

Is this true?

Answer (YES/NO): NO